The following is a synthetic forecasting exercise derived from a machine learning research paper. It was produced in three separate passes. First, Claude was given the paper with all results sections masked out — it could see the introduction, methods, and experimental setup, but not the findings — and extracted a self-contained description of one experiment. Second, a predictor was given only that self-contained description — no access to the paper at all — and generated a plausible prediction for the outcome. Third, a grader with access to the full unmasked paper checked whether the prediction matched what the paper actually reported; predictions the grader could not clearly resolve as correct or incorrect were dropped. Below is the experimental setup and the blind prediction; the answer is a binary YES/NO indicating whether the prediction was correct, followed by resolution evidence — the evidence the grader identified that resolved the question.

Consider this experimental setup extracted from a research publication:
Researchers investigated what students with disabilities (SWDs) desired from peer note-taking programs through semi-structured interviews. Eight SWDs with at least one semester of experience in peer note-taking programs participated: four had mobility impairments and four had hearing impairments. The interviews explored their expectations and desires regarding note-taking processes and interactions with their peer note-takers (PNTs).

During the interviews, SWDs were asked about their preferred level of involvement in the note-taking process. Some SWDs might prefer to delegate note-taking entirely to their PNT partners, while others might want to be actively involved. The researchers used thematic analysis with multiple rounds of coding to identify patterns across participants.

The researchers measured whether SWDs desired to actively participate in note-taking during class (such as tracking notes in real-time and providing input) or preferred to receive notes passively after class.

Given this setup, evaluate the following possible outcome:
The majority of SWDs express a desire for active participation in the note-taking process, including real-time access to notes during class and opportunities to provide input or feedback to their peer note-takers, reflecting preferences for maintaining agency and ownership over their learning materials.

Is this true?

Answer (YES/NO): YES